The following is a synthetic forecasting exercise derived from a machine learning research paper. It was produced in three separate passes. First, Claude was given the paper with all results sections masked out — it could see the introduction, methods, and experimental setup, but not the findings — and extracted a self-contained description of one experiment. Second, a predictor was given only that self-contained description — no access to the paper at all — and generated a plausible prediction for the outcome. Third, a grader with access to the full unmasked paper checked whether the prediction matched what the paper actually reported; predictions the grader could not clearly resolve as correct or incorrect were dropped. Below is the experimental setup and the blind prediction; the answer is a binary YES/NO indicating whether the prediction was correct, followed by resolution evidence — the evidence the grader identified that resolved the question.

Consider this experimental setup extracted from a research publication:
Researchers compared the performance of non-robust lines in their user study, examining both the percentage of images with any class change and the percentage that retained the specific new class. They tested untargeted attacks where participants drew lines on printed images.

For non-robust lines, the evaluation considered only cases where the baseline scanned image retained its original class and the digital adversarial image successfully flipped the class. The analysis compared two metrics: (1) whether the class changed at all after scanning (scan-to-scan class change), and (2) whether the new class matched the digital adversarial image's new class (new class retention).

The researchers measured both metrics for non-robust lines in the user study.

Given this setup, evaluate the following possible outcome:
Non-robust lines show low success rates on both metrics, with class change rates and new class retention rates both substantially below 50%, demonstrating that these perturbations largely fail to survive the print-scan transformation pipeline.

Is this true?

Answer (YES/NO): NO